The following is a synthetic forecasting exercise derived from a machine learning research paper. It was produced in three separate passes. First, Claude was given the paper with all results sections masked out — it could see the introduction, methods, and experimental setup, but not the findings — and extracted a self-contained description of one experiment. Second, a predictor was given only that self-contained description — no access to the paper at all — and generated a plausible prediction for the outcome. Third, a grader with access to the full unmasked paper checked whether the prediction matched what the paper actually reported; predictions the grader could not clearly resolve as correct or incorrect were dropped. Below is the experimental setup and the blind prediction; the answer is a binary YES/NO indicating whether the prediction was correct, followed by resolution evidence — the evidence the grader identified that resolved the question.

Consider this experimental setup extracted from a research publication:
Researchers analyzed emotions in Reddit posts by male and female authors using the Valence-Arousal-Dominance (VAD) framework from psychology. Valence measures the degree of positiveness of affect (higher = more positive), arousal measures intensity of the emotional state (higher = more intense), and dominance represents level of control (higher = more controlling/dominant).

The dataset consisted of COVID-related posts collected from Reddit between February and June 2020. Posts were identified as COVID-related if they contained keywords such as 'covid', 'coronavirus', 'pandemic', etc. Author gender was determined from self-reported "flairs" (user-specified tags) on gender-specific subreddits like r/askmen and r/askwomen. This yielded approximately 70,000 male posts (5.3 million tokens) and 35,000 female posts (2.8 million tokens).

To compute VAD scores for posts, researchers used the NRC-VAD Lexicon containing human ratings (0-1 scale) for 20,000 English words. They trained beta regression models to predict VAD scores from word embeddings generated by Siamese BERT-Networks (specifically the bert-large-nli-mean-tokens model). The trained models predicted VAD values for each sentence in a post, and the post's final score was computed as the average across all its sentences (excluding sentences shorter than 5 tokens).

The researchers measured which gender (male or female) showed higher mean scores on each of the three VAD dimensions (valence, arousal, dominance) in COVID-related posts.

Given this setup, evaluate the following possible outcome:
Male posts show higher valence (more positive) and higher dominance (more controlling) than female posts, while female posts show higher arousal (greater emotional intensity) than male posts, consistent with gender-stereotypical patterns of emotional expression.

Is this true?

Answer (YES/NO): NO